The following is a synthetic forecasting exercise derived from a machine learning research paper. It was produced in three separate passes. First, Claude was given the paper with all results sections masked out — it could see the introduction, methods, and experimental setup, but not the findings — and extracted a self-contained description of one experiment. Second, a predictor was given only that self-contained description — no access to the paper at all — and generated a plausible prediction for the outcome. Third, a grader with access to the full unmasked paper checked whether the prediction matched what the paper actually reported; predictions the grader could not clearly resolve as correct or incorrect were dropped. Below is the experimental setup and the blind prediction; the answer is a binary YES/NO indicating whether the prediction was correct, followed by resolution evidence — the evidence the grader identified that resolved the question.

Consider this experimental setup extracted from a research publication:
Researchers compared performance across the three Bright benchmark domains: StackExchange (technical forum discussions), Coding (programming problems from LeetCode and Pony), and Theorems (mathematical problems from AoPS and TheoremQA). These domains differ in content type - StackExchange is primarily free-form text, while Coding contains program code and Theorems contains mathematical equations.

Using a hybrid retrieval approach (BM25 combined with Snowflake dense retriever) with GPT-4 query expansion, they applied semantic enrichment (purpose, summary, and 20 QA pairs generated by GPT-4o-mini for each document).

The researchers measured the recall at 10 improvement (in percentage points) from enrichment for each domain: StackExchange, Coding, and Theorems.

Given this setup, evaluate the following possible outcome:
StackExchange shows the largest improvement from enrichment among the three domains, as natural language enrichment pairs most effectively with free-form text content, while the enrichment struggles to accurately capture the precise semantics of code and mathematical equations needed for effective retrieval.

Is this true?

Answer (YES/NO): NO